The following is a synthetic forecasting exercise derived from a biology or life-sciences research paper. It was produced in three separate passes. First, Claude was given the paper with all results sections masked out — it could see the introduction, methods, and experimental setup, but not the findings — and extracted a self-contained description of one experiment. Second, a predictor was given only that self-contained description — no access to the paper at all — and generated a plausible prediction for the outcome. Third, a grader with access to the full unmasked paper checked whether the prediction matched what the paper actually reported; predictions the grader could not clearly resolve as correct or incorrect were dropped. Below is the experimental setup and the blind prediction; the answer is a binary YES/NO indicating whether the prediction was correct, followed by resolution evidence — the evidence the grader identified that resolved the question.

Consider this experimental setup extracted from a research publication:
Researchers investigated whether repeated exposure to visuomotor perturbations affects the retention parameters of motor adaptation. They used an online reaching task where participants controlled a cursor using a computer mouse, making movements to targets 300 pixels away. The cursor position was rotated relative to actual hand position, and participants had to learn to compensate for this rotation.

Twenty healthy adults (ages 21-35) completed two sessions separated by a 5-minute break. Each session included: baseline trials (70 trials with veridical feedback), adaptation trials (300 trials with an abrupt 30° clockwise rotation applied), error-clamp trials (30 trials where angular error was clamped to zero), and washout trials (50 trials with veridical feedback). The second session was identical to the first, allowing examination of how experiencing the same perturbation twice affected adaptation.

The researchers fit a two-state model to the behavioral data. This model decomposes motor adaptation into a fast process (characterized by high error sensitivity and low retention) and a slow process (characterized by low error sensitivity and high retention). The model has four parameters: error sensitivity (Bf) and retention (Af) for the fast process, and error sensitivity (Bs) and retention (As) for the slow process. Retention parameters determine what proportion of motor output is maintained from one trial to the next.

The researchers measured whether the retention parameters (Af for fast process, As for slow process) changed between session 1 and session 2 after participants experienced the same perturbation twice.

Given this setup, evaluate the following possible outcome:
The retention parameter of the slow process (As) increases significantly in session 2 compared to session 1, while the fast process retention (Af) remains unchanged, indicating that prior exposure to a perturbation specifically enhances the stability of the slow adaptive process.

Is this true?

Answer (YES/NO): NO